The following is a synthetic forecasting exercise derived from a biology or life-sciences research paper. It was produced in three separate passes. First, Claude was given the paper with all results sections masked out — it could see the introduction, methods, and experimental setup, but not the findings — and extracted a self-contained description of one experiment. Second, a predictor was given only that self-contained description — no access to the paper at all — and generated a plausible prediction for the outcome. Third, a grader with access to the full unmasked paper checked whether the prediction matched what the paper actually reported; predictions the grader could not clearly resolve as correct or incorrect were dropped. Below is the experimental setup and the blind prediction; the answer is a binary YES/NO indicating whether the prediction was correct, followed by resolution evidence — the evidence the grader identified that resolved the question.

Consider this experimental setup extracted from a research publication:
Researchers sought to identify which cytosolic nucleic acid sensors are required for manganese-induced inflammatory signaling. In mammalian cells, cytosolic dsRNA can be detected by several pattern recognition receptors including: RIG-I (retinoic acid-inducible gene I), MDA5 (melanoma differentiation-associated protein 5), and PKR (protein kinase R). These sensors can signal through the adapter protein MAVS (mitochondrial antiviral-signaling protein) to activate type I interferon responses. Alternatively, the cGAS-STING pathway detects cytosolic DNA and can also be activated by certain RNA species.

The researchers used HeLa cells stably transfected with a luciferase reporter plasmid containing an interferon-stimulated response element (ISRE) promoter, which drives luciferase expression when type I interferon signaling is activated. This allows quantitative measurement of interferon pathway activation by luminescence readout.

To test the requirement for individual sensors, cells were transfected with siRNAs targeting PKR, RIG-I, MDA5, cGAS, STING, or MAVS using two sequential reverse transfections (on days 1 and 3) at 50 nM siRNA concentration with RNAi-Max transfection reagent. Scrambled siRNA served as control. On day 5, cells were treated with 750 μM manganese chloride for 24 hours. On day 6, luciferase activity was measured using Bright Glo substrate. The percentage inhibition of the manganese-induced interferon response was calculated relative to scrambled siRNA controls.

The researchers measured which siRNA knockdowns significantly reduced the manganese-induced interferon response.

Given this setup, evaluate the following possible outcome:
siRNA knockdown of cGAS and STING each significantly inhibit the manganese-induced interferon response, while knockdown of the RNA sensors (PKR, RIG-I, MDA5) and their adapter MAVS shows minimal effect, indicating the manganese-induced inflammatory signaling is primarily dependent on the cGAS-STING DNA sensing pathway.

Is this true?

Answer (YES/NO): NO